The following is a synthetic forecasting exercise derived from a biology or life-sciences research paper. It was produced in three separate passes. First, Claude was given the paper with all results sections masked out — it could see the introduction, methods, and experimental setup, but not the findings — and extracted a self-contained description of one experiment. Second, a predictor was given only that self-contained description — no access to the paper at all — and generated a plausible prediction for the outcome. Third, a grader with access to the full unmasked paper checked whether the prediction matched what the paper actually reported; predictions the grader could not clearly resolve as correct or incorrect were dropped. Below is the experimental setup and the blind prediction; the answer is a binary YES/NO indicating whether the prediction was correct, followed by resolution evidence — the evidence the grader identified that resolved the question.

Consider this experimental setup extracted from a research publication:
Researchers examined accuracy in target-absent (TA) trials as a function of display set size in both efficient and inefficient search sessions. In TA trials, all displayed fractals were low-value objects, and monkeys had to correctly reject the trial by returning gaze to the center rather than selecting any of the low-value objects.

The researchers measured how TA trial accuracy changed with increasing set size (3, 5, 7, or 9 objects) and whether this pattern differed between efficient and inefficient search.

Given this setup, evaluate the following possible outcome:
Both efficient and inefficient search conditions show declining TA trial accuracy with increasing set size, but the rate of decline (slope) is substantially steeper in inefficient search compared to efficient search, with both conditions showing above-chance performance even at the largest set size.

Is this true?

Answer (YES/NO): NO